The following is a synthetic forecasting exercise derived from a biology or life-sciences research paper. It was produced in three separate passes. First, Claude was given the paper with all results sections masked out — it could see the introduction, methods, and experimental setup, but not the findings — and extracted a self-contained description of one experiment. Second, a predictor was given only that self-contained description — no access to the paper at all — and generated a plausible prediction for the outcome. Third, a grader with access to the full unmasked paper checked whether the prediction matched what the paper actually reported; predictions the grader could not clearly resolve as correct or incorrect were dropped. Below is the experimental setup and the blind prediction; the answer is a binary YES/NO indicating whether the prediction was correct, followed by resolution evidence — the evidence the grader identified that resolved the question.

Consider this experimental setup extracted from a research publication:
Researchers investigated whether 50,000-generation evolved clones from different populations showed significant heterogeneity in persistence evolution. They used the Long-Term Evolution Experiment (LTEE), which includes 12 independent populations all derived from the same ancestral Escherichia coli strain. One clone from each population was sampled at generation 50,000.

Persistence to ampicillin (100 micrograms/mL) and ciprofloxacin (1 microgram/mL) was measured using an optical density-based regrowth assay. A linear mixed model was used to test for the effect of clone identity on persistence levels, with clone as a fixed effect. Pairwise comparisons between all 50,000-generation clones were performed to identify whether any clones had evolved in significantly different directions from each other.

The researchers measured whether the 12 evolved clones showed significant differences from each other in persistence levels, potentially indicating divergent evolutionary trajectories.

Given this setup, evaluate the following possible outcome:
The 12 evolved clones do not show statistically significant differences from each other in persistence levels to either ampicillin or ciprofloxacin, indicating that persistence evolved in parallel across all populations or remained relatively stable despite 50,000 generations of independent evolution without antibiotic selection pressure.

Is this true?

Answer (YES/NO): NO